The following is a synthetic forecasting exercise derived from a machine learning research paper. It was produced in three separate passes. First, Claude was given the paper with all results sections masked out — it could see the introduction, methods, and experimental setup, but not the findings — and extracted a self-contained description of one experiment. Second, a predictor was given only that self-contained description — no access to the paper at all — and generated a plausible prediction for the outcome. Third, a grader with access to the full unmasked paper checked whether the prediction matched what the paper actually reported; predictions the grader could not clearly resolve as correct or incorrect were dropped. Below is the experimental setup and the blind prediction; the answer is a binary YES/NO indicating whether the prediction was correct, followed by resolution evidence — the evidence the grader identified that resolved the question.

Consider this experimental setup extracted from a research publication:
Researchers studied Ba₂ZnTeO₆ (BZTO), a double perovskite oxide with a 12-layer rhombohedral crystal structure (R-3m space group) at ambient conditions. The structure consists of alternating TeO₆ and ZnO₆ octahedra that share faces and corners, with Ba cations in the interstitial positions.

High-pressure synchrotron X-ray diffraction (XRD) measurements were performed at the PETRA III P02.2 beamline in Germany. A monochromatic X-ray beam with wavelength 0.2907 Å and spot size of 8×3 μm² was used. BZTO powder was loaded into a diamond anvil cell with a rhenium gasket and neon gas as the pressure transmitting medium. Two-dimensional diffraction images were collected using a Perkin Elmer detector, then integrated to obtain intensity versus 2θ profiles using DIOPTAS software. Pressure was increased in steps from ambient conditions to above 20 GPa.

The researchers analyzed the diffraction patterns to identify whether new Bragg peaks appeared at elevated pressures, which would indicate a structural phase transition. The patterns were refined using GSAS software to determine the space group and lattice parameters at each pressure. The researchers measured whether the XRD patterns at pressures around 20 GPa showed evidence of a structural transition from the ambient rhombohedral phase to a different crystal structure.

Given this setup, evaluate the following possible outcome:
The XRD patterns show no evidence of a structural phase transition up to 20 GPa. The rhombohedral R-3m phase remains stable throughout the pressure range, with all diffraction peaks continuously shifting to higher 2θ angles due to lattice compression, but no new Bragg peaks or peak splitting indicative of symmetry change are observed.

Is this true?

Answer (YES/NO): NO